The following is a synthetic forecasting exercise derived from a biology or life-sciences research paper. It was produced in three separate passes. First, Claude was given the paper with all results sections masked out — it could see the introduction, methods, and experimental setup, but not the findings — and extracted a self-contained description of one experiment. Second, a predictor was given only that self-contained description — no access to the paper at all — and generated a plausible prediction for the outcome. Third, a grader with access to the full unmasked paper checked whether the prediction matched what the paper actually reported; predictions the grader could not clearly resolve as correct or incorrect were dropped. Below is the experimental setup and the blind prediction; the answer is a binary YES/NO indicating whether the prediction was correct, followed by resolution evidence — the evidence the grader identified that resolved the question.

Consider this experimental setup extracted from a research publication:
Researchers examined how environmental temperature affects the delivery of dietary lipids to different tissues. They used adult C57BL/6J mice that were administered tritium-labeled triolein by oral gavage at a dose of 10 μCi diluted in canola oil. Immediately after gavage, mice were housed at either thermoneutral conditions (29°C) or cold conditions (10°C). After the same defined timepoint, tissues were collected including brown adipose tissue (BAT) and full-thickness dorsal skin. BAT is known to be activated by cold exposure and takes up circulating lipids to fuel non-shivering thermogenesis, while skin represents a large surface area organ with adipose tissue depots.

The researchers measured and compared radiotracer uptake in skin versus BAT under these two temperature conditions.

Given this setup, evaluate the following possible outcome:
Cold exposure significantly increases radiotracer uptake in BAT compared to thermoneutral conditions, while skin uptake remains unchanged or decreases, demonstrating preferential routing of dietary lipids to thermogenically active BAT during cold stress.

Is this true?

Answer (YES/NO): NO